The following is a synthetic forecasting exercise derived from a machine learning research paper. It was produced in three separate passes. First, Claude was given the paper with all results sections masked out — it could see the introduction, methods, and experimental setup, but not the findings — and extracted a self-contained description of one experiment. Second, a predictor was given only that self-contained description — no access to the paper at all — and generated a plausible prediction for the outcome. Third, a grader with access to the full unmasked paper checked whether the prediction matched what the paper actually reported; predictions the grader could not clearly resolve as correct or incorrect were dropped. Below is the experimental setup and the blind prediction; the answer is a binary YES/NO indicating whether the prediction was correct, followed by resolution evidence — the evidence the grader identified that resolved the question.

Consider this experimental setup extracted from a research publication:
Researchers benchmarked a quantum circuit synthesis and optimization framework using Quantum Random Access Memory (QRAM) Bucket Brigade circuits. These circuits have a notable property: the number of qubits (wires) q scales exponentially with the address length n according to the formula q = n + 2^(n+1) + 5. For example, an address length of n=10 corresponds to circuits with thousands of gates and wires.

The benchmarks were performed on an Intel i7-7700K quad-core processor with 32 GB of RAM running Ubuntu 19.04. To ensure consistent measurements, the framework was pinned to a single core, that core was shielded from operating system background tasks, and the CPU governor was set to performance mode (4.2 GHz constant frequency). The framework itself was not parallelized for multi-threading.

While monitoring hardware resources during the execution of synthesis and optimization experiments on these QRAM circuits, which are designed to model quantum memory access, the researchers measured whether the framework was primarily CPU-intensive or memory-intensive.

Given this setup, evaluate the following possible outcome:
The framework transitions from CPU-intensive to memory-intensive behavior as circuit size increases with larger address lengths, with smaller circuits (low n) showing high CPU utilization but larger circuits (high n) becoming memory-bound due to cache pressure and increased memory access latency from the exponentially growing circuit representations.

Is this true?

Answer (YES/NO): NO